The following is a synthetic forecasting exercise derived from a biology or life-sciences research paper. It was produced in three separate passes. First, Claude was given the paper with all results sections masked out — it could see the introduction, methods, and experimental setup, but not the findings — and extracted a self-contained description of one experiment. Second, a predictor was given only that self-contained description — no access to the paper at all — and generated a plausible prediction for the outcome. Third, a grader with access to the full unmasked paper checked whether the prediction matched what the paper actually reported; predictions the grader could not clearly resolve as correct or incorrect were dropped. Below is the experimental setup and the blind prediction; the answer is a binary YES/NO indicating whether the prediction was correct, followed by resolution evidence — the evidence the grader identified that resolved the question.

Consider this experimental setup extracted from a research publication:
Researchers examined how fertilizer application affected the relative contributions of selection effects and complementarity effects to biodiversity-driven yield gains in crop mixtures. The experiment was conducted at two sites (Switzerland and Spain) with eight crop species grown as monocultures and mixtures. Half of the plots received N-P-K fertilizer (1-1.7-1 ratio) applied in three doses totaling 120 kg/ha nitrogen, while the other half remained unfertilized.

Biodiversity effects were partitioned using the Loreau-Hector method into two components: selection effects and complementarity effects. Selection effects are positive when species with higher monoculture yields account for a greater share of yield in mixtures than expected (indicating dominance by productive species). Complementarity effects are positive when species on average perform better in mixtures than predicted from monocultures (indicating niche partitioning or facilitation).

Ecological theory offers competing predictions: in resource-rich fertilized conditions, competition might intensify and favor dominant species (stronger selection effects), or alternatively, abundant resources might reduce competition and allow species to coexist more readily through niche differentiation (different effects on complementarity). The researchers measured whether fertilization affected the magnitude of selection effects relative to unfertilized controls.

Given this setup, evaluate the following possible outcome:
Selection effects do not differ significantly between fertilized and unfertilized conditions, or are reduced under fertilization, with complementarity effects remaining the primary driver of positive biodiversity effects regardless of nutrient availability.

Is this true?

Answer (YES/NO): NO